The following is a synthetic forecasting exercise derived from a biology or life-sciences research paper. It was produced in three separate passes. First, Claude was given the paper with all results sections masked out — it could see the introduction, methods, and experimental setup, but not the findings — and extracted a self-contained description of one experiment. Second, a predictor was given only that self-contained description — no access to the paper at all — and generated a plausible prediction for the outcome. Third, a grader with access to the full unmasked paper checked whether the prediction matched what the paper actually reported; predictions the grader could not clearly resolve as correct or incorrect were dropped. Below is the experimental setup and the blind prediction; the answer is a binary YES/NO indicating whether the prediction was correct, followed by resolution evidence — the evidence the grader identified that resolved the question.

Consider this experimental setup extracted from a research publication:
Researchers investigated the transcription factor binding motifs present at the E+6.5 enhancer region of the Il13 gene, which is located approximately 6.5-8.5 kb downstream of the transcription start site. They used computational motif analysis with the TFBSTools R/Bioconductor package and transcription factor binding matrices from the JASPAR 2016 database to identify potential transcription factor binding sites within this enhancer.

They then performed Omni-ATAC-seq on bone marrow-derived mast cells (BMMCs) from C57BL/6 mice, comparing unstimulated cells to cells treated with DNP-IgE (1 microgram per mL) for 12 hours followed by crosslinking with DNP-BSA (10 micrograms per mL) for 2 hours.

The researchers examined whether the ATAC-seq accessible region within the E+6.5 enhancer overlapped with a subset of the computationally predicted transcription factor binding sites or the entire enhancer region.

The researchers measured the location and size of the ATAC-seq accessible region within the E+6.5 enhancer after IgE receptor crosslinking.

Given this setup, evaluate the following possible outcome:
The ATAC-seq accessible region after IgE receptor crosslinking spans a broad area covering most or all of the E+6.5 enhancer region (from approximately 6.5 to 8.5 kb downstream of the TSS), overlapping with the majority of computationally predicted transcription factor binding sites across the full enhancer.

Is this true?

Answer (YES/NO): NO